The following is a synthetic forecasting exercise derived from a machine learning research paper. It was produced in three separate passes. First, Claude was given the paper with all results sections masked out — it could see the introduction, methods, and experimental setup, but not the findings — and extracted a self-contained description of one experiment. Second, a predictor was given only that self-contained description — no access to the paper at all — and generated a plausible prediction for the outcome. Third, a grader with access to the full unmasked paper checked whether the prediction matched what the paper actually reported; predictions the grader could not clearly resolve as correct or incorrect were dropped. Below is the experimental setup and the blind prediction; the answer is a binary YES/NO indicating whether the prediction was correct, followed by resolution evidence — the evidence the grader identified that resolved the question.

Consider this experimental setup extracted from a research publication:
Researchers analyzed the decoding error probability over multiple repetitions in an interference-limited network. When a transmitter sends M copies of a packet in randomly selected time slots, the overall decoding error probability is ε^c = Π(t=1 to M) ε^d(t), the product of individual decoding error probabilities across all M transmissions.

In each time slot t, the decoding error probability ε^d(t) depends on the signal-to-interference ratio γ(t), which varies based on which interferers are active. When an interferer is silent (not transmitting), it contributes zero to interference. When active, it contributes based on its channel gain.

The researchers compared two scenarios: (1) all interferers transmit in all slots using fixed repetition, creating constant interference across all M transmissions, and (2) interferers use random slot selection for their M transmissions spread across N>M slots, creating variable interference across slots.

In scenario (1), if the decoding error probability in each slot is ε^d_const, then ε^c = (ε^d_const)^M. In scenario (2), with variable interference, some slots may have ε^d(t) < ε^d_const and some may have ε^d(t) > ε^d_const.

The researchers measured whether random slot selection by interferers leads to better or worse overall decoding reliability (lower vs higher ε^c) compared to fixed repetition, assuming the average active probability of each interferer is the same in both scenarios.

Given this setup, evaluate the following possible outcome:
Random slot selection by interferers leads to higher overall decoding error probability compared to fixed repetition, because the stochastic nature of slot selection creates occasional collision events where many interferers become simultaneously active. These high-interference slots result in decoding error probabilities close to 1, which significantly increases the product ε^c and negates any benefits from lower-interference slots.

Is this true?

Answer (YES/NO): NO